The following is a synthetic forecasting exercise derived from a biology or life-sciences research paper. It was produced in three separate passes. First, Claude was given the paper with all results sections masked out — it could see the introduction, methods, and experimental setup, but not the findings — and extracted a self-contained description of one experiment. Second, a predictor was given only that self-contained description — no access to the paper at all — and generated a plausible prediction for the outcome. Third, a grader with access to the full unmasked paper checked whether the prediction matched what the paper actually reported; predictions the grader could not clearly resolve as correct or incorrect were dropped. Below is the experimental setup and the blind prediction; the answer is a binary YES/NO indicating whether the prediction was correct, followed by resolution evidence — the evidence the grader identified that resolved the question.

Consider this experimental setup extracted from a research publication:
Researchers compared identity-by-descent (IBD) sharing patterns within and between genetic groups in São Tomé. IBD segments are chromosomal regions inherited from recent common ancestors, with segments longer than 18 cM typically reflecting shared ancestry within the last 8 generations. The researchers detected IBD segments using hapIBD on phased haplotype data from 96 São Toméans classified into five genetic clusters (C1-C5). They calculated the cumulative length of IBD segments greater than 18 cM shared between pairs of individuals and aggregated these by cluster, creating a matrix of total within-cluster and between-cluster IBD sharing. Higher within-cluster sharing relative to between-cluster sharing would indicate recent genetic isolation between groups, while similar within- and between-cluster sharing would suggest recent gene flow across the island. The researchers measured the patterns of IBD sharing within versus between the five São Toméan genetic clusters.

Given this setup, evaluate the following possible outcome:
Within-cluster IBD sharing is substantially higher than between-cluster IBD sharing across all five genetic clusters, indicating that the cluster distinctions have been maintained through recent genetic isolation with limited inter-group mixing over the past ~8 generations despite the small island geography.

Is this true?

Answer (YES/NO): NO